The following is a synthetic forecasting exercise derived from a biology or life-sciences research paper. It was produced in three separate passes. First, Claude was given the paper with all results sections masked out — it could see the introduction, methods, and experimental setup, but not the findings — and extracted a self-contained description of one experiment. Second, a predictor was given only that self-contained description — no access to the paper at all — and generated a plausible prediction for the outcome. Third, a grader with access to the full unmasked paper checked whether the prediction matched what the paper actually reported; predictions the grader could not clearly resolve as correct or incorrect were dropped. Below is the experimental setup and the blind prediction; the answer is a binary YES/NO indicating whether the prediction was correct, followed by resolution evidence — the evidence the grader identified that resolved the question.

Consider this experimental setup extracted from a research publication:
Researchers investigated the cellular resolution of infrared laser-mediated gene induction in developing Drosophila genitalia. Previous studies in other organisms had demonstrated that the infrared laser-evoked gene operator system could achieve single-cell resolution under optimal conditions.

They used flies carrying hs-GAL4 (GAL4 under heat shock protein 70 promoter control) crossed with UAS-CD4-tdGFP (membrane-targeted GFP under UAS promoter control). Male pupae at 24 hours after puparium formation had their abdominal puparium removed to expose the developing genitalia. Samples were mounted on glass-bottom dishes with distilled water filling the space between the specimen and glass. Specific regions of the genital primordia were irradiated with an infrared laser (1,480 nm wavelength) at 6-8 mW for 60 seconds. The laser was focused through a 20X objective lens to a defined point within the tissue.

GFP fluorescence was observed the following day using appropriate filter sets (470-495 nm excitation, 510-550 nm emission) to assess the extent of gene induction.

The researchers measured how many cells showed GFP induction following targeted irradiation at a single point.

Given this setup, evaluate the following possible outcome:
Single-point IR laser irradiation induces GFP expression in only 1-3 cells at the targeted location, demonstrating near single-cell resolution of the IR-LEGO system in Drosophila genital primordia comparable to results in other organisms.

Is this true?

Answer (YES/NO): NO